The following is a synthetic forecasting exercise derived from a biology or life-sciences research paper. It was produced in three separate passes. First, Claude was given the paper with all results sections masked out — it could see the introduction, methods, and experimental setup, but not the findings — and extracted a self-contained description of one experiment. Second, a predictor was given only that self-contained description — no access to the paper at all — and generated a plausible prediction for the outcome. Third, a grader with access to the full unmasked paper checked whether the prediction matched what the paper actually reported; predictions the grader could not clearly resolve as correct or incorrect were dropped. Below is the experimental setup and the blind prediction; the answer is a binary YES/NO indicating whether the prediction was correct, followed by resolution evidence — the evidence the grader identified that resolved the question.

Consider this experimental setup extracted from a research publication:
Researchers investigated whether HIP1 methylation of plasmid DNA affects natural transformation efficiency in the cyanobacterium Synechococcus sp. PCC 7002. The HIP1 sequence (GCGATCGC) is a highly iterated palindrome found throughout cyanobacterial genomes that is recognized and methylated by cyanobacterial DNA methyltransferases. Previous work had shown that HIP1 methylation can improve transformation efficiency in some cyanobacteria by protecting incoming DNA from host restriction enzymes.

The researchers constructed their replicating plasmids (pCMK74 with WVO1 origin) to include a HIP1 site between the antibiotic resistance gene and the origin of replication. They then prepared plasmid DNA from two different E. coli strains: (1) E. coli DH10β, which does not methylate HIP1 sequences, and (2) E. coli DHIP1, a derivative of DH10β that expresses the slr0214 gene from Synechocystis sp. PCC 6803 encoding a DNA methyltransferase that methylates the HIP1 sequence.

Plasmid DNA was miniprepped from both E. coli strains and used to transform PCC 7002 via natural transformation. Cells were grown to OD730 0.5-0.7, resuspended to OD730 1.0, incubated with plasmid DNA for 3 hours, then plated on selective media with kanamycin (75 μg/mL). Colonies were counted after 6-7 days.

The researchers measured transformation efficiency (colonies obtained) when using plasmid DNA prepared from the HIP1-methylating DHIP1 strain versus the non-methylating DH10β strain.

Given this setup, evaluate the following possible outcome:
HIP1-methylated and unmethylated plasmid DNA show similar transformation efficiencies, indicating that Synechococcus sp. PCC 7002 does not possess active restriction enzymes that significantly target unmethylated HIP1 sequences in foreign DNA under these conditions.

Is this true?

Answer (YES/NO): NO